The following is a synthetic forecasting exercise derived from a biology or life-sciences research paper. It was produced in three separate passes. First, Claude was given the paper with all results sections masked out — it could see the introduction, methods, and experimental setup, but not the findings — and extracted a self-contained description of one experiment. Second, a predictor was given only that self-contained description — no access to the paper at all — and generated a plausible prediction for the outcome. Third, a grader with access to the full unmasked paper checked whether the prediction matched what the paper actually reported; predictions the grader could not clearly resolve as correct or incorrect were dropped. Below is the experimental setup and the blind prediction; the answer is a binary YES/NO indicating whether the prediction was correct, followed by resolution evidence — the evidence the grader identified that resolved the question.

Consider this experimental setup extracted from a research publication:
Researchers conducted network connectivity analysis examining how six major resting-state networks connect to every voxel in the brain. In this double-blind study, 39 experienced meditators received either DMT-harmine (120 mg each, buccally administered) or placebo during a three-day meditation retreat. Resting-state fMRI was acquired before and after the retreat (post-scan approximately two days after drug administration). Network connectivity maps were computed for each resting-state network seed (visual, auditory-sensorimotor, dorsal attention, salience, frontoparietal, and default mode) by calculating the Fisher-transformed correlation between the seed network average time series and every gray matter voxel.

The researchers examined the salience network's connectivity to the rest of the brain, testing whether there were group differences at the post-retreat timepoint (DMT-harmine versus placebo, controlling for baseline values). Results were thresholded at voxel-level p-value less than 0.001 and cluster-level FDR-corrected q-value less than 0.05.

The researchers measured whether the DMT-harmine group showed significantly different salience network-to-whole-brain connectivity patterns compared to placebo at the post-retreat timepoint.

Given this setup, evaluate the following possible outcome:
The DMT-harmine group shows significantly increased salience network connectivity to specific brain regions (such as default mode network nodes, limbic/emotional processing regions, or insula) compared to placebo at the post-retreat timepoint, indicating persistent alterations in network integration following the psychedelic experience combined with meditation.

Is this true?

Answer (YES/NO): NO